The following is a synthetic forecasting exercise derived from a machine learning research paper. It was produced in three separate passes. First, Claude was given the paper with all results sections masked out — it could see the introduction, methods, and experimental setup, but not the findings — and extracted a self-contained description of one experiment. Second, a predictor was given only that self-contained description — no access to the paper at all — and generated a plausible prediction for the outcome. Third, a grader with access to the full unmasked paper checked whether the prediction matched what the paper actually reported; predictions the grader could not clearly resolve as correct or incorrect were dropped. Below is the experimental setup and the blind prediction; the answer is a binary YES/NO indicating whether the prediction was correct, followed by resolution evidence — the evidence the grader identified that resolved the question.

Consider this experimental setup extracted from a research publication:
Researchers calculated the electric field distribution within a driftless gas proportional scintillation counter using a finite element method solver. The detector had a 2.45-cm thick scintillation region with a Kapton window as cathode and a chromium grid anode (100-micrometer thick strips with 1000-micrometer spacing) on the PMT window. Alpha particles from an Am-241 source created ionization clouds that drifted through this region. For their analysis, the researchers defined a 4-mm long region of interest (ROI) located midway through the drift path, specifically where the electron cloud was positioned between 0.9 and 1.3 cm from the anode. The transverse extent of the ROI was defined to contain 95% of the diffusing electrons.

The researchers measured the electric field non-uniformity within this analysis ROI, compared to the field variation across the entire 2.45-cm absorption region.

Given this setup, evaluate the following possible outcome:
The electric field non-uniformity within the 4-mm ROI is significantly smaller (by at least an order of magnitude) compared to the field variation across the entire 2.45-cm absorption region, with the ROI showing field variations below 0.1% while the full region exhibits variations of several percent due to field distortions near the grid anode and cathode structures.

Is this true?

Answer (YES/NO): NO